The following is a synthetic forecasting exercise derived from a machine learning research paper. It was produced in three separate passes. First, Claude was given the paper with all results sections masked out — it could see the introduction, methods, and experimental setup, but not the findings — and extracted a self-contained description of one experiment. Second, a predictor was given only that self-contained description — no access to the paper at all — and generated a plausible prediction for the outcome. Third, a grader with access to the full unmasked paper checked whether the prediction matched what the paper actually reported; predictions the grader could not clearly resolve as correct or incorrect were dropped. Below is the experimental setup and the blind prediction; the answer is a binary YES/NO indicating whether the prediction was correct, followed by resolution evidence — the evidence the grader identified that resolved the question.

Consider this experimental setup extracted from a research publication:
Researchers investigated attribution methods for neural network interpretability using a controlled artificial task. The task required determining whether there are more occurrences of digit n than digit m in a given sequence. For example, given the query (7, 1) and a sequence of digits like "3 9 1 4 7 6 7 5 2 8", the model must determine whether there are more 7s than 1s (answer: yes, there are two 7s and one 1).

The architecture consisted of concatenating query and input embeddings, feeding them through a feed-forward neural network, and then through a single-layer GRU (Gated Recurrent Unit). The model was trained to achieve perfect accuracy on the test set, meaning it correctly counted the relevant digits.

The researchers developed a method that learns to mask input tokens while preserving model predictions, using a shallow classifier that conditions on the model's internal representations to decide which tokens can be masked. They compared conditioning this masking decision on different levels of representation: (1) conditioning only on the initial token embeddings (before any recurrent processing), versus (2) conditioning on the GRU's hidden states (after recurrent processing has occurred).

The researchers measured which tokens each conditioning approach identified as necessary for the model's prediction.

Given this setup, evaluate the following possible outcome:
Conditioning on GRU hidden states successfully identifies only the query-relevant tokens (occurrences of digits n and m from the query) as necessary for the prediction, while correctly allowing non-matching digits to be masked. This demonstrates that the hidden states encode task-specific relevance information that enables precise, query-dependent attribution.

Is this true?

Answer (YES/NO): YES